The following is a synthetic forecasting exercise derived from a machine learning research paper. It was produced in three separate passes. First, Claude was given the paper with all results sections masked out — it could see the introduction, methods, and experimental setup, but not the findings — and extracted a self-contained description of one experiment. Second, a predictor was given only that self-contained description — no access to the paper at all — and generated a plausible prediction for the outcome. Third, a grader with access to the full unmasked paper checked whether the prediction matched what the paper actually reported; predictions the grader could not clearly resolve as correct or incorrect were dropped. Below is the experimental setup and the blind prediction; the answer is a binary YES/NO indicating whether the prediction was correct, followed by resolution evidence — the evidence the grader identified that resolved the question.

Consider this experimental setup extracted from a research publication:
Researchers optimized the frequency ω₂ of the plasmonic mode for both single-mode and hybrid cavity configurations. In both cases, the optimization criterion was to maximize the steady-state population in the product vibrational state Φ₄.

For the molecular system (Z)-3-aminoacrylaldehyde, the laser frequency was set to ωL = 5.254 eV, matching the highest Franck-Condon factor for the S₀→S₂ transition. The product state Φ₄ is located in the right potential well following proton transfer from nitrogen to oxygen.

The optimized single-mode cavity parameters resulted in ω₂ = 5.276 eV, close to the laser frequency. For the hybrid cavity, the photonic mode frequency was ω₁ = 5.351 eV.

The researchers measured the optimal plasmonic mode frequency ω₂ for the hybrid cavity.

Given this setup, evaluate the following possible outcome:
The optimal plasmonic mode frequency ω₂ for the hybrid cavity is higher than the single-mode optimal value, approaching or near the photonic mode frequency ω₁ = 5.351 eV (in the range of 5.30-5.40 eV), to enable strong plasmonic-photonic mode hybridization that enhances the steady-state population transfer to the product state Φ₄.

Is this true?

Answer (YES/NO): NO